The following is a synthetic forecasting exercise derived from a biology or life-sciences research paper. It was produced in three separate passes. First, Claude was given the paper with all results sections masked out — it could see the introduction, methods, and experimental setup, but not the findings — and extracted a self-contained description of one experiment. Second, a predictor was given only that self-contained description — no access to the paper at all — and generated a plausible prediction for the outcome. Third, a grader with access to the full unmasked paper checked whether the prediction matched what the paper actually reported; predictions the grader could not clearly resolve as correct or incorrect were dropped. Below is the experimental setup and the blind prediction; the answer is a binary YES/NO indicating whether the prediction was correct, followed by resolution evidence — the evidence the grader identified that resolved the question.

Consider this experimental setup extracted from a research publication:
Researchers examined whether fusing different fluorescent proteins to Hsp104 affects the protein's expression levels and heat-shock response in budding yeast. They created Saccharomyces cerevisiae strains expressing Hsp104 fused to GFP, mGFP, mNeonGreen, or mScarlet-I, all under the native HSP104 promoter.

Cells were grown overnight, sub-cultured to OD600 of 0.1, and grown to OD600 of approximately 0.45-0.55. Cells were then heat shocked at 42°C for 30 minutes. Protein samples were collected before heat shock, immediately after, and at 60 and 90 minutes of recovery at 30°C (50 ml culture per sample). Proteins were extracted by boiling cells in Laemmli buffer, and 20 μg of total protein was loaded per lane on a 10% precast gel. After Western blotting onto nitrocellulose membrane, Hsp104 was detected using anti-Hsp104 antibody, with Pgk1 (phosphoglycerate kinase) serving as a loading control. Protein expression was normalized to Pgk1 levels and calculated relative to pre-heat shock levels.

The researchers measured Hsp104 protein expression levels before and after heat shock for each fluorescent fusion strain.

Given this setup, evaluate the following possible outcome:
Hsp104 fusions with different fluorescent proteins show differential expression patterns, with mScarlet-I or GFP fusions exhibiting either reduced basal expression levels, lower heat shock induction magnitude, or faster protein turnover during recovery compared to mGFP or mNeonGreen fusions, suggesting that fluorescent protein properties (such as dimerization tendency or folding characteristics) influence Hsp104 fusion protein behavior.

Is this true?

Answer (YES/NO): NO